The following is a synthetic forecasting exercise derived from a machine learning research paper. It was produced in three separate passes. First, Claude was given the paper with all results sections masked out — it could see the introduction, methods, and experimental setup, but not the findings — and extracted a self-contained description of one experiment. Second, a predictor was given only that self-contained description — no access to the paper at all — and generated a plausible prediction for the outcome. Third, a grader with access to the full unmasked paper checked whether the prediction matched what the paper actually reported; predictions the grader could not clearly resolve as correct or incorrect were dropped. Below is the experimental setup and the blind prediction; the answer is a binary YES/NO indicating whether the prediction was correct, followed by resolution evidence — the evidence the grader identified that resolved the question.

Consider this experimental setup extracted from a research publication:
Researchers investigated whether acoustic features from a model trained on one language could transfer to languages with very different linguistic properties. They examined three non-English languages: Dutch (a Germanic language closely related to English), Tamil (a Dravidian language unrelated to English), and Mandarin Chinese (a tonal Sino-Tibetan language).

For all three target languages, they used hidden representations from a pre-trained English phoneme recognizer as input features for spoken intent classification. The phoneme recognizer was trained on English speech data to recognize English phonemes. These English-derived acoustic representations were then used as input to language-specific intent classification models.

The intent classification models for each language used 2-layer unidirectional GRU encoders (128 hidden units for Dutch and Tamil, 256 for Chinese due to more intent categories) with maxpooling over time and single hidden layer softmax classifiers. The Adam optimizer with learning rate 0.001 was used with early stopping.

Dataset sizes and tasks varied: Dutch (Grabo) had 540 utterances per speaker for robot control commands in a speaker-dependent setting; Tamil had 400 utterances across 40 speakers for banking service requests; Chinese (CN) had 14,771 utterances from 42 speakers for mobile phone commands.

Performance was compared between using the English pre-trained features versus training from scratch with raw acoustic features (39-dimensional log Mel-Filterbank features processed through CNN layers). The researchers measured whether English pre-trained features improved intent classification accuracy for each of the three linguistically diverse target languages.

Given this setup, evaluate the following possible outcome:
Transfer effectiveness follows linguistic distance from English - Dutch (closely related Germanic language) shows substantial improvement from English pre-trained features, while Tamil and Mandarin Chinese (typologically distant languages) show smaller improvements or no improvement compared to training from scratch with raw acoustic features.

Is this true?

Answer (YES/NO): NO